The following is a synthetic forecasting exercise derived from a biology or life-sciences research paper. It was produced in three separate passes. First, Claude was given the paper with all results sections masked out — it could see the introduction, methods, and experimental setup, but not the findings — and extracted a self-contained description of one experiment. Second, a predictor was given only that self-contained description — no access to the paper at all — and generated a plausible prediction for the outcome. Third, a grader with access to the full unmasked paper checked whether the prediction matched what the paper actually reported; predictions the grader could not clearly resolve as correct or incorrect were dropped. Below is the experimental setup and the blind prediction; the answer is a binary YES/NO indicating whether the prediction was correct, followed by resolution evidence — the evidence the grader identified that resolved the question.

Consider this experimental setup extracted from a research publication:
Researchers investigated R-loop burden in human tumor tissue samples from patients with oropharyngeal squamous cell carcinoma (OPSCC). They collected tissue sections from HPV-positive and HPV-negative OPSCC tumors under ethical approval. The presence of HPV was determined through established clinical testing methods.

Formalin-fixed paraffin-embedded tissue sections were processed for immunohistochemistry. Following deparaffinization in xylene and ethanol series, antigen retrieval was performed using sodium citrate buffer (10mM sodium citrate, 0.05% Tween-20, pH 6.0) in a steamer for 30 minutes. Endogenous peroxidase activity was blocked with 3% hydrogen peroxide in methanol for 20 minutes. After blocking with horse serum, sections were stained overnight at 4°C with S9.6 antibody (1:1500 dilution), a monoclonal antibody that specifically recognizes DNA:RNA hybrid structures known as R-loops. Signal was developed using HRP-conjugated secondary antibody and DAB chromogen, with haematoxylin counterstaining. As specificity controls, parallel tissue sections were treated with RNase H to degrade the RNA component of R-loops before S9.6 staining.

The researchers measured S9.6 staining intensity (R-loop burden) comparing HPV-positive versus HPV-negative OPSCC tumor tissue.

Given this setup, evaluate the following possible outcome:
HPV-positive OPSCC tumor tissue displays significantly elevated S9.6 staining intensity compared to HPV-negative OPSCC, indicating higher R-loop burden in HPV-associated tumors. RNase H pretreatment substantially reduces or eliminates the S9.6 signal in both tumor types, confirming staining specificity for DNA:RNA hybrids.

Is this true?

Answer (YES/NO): YES